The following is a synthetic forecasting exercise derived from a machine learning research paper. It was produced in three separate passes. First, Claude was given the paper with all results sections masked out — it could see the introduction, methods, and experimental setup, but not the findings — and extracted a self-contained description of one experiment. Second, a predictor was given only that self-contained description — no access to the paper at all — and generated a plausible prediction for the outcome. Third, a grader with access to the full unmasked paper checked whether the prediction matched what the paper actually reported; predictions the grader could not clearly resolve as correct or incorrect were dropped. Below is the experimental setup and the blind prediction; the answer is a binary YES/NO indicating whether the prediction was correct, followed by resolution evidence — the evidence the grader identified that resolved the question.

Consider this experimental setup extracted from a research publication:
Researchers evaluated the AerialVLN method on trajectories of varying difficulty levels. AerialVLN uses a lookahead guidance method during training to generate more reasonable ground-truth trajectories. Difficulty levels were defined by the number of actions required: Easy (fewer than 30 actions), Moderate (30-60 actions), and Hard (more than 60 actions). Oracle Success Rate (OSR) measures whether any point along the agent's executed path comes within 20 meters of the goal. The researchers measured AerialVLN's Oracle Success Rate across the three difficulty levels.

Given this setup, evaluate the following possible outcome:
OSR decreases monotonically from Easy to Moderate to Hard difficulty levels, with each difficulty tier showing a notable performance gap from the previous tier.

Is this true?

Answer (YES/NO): NO